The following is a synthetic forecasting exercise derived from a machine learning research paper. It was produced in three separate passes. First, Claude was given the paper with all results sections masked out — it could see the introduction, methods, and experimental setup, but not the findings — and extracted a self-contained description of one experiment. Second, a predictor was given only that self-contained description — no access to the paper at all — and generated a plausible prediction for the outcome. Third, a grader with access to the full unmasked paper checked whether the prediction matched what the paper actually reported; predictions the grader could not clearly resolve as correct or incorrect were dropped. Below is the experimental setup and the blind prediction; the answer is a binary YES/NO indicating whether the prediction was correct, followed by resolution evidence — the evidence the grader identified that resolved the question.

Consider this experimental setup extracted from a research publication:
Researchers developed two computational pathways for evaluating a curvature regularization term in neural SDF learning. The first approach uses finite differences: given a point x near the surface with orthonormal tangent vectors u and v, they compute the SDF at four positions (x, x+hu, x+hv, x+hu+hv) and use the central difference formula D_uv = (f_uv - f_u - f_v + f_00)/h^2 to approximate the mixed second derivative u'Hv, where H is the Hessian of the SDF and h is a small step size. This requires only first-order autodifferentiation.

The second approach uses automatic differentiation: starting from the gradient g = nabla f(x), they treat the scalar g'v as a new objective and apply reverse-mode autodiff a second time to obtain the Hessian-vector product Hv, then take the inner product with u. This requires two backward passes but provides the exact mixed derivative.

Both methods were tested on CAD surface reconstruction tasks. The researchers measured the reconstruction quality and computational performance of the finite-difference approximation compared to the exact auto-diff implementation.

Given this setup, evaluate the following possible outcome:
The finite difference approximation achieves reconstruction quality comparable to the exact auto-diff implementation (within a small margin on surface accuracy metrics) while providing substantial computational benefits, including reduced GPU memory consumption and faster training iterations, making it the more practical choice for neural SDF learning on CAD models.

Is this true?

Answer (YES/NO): NO